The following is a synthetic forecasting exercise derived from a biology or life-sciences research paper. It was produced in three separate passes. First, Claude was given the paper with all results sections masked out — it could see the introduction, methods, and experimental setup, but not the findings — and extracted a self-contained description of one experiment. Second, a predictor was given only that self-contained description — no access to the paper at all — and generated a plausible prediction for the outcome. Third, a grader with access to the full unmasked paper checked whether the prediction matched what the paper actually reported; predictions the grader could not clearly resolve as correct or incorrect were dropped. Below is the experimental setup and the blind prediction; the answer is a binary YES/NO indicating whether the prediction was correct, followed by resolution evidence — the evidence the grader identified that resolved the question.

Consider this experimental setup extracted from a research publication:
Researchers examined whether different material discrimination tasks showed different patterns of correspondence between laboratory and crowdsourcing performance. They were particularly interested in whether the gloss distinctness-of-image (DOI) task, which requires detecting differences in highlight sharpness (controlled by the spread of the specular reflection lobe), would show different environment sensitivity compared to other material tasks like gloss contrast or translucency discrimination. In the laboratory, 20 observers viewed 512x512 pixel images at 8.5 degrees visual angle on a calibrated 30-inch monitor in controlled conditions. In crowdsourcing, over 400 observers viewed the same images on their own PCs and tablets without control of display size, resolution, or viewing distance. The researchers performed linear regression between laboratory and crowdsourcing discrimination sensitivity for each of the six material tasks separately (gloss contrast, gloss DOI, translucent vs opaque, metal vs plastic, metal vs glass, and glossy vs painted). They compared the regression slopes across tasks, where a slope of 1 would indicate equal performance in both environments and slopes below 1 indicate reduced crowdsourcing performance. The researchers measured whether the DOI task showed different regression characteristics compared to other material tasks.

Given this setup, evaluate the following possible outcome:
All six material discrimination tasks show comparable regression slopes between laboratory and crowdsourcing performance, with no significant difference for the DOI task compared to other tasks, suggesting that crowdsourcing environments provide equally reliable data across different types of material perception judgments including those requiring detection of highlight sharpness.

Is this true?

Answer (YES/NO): NO